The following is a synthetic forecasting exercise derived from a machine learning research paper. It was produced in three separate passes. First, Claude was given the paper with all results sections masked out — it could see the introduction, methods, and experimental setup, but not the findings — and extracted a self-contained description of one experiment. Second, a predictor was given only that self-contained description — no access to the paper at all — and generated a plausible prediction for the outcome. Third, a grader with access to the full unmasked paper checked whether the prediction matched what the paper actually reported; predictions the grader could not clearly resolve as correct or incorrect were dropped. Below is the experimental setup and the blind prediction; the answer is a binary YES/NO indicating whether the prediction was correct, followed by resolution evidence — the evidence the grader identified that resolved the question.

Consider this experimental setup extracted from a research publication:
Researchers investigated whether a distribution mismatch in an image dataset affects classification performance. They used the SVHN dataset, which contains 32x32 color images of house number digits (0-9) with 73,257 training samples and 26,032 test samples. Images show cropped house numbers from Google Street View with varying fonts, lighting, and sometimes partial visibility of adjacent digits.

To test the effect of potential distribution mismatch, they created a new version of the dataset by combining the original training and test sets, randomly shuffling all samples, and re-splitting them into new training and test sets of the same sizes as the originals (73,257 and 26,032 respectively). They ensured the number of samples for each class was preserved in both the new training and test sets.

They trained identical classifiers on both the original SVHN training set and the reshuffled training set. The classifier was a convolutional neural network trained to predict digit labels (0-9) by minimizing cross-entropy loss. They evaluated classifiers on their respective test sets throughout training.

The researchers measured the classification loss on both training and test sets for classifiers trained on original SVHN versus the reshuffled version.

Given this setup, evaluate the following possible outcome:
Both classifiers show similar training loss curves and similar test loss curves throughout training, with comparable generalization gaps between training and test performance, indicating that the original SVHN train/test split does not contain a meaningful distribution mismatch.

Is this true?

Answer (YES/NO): NO